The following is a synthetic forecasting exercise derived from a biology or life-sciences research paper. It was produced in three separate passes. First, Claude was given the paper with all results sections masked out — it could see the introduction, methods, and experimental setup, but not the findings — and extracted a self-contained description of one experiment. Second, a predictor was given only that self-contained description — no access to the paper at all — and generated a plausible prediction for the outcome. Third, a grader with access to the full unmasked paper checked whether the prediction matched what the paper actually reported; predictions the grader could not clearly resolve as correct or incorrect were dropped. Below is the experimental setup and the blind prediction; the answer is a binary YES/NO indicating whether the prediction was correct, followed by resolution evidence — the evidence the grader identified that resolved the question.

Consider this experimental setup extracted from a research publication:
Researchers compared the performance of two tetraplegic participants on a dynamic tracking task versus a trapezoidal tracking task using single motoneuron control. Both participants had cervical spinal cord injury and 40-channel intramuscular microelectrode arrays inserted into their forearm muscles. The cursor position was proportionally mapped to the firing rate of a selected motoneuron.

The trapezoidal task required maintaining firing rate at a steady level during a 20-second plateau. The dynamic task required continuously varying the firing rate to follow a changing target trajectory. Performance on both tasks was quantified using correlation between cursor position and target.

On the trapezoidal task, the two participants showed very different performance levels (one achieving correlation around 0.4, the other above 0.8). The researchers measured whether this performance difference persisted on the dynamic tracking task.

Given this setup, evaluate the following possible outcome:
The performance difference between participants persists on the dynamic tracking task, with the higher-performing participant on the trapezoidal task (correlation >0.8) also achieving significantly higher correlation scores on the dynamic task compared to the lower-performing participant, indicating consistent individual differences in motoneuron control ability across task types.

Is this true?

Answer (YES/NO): NO